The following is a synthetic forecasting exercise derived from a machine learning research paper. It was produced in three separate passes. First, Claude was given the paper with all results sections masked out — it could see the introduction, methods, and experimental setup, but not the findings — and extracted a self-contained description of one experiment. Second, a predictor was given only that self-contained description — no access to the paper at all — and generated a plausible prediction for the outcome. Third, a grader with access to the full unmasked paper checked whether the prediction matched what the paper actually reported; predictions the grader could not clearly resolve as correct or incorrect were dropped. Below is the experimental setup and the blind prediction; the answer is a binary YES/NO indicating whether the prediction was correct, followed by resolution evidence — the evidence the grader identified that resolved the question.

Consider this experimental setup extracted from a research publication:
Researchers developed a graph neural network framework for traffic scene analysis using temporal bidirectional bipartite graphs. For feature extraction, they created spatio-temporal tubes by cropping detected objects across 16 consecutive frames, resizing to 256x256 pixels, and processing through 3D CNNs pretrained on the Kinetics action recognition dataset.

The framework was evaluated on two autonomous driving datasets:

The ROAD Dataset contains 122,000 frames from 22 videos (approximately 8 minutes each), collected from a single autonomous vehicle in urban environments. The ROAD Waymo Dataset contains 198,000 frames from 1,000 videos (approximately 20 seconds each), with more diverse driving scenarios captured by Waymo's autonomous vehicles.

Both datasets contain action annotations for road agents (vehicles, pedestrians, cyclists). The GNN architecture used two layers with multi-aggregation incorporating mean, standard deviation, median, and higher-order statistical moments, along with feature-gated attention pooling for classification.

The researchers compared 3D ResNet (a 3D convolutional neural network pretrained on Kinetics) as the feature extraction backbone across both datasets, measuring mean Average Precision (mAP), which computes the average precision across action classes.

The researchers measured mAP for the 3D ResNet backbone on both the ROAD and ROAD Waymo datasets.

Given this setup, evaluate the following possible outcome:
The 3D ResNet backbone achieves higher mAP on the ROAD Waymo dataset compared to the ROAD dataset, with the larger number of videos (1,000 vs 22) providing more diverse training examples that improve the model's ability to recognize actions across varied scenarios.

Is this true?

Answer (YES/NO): NO